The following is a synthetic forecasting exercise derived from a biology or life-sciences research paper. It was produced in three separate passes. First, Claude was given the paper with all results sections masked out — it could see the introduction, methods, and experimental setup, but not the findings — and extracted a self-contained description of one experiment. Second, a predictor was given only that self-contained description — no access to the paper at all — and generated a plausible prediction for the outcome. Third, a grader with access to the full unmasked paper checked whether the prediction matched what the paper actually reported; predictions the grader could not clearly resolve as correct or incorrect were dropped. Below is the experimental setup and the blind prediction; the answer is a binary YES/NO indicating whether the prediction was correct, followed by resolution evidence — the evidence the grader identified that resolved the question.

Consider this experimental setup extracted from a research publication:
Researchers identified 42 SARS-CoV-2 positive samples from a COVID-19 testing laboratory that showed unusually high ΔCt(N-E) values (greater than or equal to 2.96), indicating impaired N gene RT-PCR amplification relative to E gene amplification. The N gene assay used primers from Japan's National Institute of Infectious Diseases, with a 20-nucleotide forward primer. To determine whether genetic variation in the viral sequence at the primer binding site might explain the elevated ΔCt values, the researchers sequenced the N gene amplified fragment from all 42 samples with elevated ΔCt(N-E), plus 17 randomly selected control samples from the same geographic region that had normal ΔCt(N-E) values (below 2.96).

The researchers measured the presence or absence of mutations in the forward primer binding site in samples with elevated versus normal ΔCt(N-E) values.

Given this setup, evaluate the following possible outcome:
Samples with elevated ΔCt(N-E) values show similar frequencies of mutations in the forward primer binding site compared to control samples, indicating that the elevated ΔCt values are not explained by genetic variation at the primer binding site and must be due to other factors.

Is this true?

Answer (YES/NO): NO